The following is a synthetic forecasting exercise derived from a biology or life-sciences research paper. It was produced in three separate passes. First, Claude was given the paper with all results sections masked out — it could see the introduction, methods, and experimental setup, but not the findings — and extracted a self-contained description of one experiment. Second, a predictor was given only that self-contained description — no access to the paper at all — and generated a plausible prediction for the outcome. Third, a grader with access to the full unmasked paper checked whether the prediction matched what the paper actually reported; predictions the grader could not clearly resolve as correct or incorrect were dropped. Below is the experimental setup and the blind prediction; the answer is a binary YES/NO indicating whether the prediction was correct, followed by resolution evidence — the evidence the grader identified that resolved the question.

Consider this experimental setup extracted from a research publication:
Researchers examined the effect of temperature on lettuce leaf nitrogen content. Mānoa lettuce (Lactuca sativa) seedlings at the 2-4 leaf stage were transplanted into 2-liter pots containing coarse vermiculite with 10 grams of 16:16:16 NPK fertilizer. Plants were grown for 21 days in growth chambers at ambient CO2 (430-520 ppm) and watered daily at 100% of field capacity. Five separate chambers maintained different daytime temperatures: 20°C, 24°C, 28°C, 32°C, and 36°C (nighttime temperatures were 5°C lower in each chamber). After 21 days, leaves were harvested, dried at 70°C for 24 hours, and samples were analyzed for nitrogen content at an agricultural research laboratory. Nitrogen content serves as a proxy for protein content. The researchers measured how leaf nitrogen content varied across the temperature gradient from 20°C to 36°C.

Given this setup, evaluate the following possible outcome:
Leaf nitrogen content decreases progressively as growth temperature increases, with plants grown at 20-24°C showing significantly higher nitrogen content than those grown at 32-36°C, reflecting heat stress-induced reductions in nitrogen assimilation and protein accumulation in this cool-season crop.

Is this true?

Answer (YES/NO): NO